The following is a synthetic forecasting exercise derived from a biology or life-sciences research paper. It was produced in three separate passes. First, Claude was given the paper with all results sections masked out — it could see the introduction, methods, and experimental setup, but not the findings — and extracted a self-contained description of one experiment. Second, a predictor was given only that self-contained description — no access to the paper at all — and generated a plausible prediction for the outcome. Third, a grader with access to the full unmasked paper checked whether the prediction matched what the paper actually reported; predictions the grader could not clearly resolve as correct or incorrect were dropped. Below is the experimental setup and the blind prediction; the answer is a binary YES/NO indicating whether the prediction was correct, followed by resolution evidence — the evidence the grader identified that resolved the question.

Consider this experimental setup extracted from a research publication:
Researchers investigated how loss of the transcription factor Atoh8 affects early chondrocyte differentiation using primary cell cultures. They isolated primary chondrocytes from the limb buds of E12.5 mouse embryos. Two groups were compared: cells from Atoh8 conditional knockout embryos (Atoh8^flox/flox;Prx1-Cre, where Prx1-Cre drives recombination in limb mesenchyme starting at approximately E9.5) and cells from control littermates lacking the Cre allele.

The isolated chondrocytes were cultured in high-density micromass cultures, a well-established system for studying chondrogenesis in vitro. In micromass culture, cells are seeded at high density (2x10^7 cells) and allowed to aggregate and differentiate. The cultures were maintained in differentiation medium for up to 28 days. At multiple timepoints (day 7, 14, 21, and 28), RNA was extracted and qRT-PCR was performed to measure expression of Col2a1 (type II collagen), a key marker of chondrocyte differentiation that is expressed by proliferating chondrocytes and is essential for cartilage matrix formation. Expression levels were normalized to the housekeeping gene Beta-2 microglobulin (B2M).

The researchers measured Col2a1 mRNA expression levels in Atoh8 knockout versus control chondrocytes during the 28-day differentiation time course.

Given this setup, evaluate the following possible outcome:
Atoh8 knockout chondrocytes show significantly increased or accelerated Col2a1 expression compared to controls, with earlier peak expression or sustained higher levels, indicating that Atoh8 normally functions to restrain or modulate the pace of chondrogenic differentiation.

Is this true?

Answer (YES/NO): NO